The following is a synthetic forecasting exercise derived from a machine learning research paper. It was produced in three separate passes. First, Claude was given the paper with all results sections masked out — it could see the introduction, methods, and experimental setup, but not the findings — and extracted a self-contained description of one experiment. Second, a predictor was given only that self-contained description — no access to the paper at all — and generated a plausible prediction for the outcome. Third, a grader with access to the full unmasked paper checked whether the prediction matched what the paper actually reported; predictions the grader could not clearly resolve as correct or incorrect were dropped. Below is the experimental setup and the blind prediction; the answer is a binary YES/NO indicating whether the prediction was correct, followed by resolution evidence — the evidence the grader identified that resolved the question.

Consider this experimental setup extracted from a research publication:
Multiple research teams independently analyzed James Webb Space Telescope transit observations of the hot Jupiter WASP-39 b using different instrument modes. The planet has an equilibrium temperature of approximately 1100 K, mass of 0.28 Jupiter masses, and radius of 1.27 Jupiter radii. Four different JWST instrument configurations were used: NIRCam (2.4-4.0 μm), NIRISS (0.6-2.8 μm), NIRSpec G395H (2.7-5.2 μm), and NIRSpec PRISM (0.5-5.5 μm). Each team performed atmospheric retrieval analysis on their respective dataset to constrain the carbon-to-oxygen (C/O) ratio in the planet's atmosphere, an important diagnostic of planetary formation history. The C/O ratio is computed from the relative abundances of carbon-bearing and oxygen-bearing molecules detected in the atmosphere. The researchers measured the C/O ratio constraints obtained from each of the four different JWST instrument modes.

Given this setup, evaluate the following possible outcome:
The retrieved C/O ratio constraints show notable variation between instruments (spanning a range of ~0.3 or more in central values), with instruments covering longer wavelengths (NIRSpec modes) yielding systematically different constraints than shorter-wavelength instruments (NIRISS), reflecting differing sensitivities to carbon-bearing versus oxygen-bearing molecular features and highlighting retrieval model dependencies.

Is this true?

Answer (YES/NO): NO